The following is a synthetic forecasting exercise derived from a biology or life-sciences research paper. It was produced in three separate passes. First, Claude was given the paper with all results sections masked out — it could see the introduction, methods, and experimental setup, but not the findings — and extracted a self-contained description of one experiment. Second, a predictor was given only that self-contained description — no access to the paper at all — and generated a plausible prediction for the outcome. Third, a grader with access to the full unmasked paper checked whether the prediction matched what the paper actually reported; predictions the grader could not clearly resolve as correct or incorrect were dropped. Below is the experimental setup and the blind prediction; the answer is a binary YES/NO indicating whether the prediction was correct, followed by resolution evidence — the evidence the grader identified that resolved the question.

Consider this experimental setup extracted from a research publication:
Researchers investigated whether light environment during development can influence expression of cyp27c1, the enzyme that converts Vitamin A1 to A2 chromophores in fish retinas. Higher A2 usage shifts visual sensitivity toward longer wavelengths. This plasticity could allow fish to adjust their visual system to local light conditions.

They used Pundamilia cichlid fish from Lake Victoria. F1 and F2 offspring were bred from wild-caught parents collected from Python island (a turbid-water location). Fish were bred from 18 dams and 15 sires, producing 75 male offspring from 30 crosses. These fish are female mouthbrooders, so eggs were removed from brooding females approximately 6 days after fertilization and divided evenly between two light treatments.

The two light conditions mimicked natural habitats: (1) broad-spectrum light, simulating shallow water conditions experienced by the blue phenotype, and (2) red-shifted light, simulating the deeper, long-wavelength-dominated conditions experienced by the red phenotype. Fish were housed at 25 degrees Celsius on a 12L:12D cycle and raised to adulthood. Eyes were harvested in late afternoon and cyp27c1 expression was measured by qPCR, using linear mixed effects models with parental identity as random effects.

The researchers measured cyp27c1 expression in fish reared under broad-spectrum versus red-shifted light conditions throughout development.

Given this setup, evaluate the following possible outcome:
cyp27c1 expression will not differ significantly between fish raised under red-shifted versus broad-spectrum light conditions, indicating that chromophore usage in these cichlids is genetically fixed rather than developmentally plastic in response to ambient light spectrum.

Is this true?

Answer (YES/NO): YES